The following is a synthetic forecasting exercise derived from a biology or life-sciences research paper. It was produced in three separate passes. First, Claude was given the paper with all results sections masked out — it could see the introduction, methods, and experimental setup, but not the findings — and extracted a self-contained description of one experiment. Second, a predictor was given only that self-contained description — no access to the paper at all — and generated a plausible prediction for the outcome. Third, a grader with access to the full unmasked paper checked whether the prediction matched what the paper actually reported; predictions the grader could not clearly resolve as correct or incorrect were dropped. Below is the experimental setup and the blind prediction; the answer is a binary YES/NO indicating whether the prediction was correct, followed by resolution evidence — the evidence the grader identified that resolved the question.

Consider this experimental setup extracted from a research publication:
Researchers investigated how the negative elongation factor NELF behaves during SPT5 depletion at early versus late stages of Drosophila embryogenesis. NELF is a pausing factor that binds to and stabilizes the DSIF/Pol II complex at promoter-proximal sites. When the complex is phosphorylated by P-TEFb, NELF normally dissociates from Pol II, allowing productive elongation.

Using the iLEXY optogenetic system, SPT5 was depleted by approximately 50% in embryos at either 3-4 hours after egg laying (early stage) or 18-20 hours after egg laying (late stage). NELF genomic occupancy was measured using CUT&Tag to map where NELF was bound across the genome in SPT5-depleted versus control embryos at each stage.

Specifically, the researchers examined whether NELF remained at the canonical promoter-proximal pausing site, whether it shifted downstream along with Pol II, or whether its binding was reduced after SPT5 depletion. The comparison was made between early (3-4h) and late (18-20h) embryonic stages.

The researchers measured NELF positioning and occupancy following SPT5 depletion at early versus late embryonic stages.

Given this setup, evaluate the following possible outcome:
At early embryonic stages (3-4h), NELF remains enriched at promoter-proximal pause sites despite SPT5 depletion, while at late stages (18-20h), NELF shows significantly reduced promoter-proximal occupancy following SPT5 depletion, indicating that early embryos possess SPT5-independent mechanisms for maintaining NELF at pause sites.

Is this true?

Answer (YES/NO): NO